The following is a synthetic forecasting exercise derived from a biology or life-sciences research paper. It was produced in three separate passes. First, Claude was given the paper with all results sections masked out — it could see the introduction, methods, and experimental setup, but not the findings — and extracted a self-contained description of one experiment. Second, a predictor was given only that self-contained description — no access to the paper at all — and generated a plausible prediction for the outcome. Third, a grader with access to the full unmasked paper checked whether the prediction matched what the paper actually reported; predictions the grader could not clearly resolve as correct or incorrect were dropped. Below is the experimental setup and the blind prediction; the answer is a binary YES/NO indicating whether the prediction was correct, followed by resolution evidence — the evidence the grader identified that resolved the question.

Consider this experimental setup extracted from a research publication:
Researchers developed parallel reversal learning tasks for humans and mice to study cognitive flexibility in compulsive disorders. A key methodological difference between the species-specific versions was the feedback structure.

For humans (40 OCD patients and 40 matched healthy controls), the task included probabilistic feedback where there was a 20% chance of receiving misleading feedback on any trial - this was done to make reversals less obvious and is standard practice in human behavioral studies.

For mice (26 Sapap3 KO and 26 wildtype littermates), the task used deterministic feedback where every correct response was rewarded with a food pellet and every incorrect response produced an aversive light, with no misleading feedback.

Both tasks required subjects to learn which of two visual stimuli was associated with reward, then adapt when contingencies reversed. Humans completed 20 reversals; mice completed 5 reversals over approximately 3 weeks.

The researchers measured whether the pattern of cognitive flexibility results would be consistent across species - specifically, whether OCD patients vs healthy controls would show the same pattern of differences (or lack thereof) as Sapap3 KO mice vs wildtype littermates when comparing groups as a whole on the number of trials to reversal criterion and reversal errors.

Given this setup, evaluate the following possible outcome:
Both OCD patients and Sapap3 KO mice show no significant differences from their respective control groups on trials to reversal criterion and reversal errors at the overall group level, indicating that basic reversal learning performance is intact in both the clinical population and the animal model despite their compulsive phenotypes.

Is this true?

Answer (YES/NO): YES